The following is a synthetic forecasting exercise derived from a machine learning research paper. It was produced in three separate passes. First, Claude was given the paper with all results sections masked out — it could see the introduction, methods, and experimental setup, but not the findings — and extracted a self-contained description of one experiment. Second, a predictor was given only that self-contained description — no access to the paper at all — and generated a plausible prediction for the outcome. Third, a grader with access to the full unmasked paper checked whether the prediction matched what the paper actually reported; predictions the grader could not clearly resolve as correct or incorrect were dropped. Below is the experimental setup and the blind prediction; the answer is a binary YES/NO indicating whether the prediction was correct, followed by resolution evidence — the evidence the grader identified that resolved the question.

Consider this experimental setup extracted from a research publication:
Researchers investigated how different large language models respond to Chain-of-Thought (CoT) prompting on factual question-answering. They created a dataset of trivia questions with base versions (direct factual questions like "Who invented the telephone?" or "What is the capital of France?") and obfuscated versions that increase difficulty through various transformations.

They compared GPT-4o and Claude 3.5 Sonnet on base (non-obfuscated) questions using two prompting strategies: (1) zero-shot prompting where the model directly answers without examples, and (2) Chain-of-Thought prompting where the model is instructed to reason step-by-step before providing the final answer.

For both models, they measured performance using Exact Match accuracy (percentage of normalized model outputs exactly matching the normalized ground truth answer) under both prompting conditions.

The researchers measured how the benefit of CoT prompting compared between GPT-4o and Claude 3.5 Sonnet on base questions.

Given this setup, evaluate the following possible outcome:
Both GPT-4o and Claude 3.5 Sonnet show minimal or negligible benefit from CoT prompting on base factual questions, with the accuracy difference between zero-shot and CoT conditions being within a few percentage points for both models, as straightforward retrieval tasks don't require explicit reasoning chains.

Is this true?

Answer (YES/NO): NO